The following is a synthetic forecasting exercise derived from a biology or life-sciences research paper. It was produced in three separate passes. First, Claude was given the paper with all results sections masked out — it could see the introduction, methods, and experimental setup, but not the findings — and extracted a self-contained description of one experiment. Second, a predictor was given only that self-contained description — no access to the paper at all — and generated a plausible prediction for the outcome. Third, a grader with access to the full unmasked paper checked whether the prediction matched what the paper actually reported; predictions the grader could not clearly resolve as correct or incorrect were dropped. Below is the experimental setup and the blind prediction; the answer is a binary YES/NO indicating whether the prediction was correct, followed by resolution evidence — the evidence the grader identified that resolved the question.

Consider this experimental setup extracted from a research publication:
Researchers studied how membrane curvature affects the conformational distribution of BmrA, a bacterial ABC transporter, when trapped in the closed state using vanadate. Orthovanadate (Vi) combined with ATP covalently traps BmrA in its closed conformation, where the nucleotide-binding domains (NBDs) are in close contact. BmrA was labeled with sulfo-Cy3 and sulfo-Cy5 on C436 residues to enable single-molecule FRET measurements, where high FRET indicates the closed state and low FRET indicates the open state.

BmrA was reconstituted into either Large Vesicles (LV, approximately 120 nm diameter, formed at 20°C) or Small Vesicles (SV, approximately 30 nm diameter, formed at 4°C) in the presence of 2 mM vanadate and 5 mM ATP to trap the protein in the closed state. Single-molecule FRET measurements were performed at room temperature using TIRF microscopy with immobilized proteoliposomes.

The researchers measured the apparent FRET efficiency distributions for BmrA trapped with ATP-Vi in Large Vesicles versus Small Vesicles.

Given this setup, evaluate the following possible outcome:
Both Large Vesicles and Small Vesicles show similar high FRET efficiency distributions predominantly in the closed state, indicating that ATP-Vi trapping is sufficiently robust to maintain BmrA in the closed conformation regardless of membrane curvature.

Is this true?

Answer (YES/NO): NO